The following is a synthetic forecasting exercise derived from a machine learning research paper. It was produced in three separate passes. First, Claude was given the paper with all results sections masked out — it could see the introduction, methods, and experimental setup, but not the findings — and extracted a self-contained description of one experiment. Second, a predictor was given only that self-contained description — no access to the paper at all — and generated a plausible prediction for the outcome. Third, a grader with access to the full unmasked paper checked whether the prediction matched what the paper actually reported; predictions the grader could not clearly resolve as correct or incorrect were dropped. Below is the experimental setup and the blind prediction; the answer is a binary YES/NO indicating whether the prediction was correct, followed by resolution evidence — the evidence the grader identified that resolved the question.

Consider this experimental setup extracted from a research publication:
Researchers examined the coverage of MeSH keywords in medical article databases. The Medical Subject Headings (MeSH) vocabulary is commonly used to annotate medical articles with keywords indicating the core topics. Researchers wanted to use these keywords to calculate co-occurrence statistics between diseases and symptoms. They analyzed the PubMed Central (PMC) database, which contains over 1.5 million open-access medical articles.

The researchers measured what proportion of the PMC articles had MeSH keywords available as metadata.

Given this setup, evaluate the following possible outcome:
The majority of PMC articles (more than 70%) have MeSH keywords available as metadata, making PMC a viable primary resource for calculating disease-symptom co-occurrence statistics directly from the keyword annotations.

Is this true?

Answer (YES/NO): NO